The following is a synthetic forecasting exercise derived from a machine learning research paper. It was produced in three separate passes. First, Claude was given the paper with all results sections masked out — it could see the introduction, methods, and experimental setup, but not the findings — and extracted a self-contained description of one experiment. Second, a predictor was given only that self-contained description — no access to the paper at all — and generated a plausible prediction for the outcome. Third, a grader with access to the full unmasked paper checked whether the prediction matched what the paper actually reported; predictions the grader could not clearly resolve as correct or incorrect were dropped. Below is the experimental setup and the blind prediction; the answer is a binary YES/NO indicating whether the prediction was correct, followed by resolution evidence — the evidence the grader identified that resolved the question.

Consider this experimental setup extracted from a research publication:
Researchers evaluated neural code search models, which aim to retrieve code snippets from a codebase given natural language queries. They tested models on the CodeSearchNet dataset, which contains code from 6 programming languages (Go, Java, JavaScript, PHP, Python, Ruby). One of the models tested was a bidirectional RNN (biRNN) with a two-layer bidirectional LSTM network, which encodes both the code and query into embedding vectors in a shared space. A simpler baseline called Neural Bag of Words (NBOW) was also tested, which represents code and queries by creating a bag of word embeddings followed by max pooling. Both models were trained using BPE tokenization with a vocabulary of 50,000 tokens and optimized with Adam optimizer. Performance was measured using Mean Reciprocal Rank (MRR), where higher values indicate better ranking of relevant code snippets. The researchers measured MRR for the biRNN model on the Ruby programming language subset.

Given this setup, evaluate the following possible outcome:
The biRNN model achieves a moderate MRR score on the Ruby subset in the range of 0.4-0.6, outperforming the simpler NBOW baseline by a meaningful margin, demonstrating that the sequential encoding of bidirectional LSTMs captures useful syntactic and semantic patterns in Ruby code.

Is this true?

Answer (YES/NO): NO